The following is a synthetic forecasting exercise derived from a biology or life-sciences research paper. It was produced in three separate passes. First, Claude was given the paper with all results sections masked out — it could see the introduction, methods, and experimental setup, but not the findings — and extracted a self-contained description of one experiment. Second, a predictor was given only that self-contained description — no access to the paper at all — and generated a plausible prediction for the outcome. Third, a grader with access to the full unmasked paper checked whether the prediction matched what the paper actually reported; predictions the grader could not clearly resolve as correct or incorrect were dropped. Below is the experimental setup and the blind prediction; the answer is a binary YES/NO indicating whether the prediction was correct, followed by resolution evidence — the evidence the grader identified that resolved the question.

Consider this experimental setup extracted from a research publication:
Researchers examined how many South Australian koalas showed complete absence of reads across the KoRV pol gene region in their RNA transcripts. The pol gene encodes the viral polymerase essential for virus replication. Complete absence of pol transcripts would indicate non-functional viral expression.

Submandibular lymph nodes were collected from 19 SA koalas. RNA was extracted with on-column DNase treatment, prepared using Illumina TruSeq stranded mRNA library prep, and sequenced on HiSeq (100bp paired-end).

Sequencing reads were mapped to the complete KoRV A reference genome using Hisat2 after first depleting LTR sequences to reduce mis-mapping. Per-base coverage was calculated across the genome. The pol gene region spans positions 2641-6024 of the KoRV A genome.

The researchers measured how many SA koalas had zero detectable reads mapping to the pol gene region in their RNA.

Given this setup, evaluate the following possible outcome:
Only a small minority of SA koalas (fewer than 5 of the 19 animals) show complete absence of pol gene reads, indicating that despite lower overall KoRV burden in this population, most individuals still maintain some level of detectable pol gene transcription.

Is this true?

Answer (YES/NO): NO